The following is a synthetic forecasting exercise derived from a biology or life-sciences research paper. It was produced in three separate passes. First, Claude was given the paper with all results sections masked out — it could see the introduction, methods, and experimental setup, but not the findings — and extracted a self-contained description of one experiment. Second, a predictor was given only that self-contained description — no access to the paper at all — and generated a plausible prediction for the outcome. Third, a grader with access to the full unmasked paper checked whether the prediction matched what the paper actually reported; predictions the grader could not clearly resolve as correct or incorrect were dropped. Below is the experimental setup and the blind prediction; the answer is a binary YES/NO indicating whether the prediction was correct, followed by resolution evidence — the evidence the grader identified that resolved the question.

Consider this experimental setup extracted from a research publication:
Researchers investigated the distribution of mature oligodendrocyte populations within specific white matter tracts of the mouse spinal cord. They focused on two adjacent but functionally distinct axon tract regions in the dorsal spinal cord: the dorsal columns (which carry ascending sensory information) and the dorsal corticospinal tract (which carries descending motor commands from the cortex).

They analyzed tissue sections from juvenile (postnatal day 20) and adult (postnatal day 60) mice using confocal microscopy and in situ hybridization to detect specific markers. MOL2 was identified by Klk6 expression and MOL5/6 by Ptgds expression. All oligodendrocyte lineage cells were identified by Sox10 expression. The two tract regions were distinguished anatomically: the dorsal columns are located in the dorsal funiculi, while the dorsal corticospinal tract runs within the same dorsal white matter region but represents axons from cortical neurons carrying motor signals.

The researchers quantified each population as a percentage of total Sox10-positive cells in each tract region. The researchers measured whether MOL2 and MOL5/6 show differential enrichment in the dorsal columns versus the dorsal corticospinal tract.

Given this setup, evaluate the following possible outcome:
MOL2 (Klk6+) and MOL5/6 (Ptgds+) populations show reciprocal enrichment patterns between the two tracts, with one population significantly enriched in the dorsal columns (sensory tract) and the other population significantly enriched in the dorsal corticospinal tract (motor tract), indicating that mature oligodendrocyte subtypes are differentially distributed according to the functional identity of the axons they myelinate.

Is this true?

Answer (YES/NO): YES